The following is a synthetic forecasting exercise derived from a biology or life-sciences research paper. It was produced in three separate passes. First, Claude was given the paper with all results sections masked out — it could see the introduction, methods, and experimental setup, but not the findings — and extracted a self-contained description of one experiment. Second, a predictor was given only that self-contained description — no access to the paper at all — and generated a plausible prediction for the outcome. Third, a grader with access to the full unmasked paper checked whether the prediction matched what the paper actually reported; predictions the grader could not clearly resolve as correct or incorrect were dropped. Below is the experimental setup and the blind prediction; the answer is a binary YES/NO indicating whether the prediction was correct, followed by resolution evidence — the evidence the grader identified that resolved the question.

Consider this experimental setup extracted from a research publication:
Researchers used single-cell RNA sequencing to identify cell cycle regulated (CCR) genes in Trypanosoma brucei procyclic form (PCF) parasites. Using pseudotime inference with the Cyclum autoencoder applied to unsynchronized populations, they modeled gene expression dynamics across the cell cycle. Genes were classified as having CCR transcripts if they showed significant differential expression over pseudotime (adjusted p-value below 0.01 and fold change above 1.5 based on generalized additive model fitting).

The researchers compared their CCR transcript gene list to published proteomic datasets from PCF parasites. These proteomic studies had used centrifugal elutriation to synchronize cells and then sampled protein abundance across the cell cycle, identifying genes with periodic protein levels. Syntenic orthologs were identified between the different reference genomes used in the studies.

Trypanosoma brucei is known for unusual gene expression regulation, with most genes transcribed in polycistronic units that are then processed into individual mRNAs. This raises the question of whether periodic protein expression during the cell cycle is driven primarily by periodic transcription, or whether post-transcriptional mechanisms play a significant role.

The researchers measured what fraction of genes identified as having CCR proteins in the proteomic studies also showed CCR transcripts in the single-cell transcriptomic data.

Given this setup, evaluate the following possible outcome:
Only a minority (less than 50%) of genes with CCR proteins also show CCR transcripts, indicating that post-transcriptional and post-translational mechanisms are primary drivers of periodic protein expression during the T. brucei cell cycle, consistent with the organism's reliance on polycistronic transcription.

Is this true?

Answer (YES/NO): YES